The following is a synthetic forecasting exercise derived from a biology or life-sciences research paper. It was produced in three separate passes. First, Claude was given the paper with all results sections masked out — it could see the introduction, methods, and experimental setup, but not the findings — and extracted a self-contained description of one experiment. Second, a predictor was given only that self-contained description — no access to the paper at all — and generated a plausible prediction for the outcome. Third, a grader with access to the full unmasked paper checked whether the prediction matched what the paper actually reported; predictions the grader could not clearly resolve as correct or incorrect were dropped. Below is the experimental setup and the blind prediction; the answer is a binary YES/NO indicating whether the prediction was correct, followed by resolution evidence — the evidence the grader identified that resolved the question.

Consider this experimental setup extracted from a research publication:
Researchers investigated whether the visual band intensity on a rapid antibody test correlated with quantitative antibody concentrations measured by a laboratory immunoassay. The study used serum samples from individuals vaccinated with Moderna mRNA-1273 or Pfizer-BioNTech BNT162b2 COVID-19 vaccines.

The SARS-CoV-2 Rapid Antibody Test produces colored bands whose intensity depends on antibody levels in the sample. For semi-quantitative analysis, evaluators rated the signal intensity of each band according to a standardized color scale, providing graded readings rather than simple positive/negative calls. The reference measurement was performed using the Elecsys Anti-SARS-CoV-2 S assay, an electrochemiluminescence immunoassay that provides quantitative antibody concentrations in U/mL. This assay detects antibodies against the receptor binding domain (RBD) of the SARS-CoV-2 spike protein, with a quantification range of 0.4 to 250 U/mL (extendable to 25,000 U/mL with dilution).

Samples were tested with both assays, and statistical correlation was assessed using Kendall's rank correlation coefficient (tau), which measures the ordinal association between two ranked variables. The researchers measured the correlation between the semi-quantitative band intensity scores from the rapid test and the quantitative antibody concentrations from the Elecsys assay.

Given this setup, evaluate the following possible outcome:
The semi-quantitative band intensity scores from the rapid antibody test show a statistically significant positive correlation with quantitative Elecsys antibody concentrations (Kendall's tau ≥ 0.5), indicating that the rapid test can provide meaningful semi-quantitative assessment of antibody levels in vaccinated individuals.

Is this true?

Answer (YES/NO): YES